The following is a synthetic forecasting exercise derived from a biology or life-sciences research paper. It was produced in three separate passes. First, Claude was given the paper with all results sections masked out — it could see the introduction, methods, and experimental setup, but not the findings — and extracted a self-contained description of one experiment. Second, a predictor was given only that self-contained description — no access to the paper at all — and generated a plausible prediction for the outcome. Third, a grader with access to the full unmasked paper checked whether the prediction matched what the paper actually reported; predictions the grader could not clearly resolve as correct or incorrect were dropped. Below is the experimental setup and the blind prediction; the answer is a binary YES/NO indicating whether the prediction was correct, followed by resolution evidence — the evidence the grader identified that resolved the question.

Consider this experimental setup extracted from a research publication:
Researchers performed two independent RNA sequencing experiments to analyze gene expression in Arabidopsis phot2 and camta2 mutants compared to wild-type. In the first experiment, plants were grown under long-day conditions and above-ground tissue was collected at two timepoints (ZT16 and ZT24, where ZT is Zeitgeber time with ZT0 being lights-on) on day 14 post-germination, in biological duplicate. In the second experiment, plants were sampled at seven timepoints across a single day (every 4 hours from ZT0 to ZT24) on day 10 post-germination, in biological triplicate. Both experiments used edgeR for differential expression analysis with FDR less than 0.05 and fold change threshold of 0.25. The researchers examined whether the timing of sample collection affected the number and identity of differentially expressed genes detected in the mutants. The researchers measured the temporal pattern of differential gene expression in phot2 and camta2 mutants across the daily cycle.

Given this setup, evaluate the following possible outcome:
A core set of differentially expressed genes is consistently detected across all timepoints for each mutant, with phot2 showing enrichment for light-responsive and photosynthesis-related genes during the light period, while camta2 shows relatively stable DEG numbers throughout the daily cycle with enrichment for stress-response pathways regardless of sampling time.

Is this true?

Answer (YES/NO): NO